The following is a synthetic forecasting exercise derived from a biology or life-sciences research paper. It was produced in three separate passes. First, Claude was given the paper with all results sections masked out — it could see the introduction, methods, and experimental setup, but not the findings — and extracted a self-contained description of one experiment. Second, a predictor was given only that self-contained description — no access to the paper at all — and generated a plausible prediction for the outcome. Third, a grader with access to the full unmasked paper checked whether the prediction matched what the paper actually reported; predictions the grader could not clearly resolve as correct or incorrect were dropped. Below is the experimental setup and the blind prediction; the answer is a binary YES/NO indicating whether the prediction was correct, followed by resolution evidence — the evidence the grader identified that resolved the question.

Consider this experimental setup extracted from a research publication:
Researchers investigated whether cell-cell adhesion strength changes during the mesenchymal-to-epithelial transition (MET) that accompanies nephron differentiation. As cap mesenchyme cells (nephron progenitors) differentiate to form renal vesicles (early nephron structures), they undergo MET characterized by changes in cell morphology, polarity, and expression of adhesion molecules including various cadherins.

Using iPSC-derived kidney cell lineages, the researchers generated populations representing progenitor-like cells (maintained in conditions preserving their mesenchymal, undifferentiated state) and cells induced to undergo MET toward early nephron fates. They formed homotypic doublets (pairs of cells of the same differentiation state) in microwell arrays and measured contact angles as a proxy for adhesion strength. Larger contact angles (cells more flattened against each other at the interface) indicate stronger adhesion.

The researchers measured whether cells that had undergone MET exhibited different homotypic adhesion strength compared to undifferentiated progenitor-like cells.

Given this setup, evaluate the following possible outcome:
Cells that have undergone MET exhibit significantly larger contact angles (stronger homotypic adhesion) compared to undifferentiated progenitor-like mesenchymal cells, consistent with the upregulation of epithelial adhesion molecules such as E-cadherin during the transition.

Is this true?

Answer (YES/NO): YES